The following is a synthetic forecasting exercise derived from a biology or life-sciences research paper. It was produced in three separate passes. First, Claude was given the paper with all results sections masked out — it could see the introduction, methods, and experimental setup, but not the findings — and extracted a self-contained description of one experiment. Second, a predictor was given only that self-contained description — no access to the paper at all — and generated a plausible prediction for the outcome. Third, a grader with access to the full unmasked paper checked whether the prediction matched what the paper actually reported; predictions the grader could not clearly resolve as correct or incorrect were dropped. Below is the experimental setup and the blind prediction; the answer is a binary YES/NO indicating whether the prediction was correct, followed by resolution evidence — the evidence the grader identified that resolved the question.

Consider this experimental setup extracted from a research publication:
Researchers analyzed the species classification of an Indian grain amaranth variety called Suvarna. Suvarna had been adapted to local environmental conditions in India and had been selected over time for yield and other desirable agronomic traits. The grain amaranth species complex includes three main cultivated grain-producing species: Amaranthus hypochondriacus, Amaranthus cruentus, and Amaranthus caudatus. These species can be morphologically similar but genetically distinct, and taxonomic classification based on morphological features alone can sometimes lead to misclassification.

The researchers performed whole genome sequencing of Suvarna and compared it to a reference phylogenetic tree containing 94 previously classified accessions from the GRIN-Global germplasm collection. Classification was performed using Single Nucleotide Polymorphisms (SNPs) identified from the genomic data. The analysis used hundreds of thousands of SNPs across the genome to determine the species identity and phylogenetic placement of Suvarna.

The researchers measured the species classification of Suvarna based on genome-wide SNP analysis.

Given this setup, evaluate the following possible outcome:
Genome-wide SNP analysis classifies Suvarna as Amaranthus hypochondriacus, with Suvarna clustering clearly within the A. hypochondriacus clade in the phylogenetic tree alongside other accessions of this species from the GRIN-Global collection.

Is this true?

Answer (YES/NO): NO